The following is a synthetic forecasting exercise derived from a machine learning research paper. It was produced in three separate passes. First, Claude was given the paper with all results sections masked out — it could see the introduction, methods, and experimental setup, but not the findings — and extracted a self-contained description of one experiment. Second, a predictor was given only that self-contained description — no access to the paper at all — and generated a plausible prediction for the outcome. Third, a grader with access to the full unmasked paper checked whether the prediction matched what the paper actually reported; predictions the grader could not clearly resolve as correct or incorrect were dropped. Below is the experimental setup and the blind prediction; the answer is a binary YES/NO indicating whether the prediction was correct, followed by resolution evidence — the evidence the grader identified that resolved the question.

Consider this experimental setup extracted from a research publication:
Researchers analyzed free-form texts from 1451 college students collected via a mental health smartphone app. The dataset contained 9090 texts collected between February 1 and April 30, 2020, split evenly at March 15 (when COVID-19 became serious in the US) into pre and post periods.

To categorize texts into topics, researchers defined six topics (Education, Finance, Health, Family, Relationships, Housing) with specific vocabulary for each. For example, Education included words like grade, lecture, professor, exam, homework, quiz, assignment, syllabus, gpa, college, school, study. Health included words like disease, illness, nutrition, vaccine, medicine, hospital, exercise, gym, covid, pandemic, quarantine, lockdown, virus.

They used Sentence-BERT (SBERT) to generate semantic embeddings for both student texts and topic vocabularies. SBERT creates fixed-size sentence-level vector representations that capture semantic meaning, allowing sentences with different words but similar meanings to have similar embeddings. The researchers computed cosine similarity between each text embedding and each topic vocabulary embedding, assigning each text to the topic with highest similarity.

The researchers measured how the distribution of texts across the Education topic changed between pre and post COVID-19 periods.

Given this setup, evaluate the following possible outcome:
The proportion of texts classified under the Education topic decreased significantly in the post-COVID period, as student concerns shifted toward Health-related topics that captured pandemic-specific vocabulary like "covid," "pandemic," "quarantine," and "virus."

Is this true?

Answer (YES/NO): YES